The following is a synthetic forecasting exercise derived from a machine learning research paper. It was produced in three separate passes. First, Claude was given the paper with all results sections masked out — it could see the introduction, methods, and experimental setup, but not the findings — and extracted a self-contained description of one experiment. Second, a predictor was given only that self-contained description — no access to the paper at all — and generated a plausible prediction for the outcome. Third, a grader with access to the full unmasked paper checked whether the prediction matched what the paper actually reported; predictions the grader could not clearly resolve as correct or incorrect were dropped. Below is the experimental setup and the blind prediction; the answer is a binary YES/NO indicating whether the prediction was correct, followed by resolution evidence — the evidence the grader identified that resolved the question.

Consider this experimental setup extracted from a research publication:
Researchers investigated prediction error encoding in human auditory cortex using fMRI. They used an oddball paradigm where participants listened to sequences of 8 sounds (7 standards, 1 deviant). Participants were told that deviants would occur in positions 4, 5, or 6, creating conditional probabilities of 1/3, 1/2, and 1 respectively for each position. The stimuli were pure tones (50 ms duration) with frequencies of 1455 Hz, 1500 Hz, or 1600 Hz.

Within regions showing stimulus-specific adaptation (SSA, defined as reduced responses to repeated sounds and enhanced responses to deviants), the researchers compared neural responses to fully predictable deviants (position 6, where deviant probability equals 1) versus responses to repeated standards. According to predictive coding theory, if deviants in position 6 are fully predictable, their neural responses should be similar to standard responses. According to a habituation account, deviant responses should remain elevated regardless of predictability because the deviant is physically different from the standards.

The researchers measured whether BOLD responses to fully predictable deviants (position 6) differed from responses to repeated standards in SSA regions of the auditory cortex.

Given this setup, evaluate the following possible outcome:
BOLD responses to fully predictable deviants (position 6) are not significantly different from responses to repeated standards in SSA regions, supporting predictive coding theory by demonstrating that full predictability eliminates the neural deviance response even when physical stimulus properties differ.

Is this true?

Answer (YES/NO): YES